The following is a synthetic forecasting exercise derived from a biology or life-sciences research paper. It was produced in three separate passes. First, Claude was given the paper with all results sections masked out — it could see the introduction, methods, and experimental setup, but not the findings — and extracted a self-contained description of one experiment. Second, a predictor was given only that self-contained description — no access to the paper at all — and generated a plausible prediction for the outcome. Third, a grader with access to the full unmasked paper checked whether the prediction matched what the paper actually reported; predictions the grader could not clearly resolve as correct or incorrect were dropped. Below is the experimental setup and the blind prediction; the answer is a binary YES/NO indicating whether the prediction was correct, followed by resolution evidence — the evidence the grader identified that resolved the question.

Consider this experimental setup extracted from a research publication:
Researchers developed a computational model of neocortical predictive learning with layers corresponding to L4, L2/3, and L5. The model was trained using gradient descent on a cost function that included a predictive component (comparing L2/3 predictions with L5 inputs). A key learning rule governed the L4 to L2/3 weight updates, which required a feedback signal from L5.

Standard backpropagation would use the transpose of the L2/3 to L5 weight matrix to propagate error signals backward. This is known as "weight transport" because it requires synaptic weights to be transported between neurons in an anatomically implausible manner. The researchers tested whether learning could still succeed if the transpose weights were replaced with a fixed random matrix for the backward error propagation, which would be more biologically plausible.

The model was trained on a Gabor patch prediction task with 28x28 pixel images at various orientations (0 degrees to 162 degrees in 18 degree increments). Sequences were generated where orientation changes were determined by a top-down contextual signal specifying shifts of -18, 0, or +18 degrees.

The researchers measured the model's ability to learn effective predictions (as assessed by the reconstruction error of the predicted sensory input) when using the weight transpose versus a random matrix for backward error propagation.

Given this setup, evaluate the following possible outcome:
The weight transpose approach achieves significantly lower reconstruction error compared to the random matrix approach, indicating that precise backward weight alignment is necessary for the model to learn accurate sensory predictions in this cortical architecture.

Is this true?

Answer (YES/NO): NO